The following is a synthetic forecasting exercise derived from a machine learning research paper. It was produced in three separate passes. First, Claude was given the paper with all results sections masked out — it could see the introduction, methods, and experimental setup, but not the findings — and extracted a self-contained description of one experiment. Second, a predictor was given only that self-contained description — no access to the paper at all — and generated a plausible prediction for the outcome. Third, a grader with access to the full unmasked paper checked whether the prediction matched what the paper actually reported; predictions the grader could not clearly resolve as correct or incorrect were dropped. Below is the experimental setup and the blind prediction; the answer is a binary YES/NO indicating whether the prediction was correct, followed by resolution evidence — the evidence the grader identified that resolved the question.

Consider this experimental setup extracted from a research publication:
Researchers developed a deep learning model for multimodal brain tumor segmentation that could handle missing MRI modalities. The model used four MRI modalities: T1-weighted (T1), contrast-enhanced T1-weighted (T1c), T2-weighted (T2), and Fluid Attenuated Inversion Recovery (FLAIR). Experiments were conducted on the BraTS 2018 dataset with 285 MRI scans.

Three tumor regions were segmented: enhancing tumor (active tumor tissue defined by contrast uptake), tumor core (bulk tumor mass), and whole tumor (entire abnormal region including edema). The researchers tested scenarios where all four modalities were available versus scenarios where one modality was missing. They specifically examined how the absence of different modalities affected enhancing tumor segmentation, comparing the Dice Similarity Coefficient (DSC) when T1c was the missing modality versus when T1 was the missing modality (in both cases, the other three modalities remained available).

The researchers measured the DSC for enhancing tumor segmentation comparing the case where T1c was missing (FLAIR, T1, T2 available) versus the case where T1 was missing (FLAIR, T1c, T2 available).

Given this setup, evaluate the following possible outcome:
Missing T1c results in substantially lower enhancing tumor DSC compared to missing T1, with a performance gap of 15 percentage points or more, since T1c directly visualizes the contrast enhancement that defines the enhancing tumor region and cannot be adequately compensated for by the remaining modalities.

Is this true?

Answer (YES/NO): YES